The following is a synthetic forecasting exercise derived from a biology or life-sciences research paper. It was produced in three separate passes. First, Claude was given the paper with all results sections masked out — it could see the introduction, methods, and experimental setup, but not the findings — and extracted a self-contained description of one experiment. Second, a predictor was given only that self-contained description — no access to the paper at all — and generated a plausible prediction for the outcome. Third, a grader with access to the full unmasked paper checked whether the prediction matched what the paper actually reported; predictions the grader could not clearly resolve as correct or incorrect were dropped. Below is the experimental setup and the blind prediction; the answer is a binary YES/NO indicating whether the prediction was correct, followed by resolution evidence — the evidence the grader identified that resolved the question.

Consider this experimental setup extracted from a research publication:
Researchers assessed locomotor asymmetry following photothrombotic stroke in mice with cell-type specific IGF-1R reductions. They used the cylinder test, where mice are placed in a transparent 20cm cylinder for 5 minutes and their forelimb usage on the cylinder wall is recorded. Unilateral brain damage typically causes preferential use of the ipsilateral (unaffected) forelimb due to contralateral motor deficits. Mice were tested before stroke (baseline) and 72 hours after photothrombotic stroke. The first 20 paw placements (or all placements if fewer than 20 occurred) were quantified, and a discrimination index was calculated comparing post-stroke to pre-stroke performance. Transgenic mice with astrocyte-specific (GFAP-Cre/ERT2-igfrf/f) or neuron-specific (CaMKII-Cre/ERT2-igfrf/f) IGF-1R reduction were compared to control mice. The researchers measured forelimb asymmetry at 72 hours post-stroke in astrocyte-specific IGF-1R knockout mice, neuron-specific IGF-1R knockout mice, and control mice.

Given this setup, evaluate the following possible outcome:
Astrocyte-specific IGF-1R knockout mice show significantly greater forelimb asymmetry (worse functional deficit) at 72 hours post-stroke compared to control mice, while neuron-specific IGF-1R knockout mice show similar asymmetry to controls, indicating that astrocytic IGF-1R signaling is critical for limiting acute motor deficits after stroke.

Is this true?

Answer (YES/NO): NO